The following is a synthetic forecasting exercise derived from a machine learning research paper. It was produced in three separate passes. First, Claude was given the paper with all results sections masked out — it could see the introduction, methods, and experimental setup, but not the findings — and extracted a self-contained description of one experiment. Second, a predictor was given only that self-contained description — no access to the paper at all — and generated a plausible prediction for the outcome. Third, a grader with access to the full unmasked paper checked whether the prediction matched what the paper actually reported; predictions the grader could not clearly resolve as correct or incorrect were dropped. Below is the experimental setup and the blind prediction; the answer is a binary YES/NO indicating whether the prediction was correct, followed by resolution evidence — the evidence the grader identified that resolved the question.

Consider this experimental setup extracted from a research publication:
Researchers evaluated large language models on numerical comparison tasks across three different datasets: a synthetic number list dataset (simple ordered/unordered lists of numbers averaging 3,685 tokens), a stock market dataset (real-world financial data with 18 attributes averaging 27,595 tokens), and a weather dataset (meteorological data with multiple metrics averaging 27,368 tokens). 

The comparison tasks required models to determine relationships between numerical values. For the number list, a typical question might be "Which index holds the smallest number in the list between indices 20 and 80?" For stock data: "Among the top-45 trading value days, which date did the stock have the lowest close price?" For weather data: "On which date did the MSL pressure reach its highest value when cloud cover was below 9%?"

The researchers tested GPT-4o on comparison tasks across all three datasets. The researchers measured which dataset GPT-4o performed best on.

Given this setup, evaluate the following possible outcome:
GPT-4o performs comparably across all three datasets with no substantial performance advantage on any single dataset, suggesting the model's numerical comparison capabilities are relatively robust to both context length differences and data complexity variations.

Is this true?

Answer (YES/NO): NO